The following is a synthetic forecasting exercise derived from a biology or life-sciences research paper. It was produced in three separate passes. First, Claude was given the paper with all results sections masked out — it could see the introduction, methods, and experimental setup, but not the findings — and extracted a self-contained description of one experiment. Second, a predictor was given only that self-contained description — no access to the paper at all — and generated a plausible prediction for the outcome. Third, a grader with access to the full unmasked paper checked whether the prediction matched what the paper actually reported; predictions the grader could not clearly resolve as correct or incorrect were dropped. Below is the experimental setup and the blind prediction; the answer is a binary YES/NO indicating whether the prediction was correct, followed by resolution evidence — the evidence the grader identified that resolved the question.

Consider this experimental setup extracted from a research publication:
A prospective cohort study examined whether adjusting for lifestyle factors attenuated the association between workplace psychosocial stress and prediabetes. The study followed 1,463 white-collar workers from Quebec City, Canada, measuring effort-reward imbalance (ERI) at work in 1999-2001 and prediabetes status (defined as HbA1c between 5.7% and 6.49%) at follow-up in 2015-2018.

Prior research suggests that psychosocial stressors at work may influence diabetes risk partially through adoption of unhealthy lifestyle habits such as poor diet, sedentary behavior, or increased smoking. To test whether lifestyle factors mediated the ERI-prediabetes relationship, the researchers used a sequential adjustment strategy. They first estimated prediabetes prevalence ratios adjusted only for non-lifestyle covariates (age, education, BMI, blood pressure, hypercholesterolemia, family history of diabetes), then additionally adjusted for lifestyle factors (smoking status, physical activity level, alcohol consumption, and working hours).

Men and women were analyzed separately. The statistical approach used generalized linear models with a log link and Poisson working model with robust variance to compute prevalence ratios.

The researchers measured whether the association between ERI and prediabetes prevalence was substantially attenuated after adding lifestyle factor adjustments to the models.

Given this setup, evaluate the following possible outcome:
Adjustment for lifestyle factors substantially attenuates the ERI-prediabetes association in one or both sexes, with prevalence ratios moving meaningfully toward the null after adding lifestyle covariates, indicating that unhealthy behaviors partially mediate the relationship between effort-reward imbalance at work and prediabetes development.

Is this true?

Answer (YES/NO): NO